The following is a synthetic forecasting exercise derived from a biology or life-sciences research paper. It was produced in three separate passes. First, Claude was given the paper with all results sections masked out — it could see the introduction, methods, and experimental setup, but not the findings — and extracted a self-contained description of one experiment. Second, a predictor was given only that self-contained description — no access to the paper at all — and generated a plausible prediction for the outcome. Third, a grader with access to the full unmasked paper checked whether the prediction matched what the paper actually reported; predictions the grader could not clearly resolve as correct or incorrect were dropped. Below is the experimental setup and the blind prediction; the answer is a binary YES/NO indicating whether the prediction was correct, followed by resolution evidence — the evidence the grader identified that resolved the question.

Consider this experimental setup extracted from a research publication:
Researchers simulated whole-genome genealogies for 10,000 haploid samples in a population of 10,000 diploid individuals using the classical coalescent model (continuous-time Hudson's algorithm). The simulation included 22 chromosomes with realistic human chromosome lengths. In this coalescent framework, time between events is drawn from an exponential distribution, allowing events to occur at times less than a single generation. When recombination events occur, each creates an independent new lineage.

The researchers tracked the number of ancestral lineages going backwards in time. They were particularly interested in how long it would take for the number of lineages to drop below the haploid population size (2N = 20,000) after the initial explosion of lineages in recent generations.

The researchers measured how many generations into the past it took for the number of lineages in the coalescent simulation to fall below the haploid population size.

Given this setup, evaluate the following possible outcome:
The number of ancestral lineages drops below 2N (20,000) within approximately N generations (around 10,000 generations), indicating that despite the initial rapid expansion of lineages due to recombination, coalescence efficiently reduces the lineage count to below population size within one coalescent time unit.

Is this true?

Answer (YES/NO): NO